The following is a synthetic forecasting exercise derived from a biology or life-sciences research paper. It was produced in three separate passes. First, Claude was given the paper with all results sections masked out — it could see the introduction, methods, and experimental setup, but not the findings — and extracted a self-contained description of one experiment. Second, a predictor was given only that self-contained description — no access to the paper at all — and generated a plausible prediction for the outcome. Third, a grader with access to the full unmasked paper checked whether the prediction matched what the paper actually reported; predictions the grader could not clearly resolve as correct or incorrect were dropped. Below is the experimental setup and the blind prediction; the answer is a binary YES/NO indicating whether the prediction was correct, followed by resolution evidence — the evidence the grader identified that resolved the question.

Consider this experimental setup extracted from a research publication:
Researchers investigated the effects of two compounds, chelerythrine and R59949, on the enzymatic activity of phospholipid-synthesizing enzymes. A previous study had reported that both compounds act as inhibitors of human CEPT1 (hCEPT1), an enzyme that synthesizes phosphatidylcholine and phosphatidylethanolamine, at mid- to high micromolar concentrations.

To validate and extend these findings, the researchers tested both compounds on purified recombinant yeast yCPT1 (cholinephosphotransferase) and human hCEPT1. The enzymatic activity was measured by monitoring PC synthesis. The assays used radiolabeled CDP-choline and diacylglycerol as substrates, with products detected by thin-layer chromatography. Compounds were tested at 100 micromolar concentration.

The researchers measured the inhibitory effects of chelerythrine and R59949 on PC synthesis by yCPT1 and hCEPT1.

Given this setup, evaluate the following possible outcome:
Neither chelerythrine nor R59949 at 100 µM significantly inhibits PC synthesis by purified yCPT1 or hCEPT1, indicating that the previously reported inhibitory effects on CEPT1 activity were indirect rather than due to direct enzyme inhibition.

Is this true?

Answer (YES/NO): NO